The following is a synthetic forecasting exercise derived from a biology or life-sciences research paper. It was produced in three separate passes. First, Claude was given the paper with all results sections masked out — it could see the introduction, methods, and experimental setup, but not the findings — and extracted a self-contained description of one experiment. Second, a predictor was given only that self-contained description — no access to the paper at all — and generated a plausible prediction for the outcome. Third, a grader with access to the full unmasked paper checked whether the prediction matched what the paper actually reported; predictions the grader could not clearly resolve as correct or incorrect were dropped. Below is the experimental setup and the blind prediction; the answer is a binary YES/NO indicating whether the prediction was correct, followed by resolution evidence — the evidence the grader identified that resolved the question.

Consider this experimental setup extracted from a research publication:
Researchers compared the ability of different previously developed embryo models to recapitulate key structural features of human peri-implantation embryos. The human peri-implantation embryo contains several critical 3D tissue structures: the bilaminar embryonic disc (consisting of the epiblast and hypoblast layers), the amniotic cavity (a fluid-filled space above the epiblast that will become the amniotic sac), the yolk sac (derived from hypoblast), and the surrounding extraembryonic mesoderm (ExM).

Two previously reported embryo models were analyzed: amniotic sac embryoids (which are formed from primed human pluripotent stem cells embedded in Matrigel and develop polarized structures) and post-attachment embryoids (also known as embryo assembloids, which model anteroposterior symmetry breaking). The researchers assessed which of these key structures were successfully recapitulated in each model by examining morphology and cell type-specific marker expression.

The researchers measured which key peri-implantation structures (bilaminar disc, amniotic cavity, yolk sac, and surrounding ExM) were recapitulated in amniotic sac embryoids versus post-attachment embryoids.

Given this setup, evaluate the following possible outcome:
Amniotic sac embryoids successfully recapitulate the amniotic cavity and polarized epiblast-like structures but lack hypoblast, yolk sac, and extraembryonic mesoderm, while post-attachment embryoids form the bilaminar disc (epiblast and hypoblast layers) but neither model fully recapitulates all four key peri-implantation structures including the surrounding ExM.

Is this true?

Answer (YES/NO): NO